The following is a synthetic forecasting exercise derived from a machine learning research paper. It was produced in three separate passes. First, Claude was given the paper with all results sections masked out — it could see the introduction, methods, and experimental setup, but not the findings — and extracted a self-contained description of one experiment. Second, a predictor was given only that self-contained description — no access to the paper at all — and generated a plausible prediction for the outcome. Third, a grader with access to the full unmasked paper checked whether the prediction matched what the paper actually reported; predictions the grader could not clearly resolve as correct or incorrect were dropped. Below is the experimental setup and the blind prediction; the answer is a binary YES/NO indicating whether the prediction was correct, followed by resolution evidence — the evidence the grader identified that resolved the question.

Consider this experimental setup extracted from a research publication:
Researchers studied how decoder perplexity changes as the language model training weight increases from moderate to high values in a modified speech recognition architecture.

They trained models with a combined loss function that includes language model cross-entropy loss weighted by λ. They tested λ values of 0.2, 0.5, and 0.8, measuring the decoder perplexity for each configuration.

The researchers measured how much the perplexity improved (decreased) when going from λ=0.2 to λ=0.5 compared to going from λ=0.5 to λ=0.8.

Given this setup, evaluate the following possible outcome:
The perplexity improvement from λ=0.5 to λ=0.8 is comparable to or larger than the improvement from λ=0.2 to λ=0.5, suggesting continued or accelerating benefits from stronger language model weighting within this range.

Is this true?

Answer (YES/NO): NO